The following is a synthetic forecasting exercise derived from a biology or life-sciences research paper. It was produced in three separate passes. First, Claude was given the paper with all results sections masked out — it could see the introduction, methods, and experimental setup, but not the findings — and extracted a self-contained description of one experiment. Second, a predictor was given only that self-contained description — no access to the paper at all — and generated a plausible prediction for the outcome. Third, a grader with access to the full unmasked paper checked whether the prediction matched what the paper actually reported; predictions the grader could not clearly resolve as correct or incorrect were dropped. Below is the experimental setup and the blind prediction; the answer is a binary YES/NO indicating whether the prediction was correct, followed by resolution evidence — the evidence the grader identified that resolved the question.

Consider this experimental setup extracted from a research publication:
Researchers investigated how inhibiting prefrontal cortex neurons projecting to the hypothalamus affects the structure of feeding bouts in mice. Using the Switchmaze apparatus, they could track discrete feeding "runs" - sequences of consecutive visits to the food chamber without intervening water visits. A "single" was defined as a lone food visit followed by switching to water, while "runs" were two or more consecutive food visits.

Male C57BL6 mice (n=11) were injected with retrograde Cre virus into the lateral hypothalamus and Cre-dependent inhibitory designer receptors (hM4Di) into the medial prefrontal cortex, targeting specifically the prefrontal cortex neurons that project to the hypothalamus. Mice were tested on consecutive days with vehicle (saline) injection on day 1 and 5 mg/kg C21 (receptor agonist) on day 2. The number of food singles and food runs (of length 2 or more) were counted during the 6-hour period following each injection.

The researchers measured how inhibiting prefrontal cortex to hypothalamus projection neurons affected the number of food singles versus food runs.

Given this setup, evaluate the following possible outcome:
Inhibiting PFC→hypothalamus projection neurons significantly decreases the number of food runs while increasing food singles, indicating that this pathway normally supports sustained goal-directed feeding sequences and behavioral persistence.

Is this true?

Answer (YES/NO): NO